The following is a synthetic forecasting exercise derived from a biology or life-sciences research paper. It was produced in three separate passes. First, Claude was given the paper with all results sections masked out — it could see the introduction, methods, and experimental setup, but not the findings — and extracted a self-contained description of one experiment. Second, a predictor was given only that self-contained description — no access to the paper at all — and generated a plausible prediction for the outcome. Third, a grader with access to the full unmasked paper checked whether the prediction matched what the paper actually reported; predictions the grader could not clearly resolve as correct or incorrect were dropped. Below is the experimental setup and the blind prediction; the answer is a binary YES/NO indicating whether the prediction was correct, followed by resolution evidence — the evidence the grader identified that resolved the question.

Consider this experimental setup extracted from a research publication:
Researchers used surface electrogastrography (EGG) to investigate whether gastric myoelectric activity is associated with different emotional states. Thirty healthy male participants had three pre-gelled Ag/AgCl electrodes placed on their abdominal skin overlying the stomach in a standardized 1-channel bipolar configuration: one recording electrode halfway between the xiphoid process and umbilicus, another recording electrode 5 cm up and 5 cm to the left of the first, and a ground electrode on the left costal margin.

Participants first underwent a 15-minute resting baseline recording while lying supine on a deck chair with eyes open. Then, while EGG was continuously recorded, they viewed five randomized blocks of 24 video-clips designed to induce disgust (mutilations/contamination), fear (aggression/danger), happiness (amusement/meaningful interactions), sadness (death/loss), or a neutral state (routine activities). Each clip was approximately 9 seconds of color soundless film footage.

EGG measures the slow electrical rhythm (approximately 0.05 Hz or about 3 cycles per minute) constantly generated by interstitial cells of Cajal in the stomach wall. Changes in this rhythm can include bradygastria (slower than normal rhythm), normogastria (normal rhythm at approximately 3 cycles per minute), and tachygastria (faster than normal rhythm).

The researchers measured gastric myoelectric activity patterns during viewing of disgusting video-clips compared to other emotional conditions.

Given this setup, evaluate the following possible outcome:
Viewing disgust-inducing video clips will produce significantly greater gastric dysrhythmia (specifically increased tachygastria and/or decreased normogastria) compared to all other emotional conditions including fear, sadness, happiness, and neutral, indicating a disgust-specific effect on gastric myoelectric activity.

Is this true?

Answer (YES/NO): NO